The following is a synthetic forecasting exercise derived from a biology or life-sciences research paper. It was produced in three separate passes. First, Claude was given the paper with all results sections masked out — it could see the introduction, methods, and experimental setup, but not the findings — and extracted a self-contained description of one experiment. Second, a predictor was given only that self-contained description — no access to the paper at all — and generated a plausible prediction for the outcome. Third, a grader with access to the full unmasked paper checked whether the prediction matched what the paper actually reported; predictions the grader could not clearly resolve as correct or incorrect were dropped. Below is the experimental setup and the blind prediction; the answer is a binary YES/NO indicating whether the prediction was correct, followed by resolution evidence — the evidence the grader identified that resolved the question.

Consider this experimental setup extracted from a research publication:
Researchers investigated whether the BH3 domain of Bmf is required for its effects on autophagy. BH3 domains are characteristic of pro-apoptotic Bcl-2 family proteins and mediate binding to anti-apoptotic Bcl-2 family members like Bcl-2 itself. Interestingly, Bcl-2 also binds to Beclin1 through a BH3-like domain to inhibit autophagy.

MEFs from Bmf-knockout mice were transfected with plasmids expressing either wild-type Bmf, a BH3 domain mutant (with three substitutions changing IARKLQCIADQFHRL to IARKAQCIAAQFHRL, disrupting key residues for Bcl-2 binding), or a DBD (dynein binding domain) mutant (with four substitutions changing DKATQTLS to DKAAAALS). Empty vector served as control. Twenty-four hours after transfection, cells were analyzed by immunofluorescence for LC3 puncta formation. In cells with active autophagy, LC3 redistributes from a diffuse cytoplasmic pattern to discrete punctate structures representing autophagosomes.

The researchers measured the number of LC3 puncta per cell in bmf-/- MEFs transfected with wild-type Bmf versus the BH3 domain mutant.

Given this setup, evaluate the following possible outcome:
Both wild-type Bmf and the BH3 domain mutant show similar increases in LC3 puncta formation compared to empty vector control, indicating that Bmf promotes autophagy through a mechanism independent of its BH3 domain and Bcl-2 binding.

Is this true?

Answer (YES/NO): NO